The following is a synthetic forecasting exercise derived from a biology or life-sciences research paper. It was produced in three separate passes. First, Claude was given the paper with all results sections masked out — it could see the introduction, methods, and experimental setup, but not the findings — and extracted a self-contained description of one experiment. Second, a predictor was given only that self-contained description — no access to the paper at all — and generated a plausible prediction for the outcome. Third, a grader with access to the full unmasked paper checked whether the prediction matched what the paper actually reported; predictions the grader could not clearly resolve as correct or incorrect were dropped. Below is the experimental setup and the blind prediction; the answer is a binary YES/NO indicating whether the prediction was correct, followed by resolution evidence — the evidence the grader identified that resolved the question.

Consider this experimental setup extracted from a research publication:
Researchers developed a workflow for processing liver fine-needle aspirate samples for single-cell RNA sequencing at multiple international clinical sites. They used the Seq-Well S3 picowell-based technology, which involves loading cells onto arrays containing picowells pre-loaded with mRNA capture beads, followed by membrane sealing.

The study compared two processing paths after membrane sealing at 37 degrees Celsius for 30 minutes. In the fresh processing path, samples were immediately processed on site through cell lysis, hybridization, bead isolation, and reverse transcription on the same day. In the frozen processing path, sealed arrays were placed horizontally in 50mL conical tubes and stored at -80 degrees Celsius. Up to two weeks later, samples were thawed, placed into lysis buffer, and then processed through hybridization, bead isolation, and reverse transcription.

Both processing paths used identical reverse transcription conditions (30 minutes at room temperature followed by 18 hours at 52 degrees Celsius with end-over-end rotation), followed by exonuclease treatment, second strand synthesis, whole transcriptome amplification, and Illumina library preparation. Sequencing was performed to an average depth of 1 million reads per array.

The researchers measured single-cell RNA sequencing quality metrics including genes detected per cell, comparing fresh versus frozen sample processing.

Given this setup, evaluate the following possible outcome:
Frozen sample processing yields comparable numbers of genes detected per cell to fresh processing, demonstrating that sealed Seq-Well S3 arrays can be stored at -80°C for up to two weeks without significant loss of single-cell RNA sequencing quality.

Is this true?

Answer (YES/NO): YES